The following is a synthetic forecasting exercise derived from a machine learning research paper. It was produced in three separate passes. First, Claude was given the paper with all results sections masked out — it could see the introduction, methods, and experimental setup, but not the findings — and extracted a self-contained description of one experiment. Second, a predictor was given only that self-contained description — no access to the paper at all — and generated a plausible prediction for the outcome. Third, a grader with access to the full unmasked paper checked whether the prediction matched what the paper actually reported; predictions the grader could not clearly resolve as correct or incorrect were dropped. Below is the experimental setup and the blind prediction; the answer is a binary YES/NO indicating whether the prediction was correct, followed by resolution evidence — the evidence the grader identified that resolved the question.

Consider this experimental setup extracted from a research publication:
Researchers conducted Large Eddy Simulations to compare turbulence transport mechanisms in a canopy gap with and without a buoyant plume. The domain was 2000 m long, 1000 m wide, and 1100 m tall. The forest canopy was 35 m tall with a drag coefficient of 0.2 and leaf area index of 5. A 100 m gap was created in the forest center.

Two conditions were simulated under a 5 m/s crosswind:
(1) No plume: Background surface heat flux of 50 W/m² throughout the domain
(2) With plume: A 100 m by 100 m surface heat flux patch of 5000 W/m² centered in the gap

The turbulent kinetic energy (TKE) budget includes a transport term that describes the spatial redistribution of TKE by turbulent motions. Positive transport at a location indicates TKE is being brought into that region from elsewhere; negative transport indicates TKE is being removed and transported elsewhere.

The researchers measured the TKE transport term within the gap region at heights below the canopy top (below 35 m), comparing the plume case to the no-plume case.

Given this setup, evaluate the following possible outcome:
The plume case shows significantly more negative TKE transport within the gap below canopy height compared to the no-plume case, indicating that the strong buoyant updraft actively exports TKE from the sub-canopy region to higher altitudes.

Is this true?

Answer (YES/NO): NO